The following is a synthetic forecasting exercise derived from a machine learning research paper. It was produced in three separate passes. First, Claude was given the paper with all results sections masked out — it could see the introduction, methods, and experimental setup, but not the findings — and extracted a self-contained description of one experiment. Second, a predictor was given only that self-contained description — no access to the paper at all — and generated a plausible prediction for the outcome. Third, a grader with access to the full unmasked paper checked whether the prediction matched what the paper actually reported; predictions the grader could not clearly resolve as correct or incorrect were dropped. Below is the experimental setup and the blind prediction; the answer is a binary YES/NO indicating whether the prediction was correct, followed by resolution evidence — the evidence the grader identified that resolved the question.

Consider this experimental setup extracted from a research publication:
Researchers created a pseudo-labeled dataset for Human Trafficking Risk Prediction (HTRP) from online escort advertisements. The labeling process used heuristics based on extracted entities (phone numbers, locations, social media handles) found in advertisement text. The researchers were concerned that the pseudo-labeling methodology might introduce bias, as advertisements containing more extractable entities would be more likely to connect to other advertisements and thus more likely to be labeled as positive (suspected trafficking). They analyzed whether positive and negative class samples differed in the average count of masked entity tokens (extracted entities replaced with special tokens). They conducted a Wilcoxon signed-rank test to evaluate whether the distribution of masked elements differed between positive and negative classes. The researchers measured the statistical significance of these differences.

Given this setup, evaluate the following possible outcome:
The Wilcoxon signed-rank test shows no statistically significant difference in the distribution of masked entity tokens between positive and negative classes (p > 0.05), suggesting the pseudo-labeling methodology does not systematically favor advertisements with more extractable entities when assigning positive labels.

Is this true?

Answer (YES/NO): NO